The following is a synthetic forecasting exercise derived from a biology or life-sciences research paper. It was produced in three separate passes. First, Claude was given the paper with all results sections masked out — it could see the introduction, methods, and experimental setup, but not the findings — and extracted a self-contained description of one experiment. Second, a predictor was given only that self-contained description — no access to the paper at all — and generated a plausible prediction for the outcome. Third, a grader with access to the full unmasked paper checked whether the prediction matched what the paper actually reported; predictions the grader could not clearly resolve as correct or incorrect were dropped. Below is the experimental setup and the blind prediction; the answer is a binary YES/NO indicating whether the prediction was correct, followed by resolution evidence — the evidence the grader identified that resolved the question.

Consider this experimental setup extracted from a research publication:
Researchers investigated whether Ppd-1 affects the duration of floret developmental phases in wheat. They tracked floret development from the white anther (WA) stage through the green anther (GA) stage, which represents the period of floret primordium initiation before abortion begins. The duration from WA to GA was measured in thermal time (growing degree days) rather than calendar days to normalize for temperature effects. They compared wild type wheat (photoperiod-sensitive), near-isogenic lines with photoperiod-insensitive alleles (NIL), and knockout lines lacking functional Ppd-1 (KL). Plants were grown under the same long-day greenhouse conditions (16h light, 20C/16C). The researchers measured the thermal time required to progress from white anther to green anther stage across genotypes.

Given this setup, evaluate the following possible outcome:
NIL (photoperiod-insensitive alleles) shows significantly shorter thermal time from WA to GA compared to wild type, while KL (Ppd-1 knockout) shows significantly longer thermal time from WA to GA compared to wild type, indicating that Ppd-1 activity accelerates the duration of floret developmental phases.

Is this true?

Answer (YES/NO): YES